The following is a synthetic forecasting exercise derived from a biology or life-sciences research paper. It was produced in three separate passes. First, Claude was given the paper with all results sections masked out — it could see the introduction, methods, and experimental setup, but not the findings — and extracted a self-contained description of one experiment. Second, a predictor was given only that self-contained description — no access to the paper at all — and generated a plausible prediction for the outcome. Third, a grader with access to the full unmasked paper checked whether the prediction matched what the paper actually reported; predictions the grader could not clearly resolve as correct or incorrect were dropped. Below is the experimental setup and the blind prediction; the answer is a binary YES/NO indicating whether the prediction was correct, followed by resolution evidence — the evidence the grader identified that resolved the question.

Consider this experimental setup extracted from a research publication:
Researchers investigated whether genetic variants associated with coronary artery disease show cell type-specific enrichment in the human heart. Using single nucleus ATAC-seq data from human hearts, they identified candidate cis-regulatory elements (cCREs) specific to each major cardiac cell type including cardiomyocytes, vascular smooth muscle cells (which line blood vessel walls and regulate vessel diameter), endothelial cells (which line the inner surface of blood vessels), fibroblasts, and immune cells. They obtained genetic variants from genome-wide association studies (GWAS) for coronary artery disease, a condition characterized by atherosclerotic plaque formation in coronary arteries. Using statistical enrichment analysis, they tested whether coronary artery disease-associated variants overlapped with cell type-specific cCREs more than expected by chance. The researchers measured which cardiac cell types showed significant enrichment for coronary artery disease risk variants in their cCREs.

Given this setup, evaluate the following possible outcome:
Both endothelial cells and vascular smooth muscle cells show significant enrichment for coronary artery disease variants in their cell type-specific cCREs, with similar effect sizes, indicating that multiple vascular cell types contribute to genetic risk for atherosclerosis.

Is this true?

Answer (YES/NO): NO